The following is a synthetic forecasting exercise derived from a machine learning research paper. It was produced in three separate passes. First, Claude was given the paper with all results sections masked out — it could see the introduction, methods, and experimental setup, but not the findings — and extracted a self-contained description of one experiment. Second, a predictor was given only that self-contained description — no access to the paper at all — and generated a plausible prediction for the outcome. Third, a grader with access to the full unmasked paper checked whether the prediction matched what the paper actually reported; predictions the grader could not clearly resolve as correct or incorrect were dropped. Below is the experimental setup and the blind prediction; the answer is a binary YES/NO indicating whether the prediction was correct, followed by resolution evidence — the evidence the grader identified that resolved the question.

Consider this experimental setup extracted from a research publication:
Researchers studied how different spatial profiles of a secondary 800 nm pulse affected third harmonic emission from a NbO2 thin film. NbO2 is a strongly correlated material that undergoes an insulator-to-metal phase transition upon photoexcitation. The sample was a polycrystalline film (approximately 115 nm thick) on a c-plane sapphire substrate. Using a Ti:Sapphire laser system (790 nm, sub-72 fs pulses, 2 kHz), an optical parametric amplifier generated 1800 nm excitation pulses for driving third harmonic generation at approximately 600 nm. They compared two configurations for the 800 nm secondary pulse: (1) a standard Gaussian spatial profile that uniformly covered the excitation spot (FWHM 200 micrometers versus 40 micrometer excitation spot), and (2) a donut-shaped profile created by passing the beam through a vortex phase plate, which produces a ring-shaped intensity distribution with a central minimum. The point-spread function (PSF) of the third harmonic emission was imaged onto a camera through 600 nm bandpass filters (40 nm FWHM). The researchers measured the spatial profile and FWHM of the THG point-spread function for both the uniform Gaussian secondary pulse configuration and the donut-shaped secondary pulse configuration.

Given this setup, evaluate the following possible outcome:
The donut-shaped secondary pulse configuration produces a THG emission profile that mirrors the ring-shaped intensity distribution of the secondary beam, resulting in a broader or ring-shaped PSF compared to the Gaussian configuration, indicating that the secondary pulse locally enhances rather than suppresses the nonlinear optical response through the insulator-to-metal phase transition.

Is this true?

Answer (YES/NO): NO